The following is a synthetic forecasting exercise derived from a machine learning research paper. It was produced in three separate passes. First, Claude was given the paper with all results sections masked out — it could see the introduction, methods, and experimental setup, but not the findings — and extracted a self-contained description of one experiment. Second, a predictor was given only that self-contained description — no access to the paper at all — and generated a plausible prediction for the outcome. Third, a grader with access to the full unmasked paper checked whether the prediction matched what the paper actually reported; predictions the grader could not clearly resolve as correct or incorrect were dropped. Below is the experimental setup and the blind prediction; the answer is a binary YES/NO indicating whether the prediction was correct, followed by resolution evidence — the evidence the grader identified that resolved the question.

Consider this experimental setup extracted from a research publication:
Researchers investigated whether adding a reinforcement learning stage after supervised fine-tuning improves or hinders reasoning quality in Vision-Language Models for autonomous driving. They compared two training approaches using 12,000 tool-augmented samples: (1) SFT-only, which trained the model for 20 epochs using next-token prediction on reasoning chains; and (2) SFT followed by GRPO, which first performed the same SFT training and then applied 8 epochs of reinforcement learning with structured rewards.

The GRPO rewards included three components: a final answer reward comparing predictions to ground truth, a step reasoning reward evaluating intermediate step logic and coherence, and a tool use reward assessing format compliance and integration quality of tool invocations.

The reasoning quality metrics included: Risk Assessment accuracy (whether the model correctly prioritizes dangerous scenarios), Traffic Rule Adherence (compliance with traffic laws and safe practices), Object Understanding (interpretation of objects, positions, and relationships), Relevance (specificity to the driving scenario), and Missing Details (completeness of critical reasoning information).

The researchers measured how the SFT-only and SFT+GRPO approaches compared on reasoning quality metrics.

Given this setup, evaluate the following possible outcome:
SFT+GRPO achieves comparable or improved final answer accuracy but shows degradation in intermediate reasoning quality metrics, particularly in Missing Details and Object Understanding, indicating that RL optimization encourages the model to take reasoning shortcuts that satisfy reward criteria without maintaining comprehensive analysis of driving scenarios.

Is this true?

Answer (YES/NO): NO